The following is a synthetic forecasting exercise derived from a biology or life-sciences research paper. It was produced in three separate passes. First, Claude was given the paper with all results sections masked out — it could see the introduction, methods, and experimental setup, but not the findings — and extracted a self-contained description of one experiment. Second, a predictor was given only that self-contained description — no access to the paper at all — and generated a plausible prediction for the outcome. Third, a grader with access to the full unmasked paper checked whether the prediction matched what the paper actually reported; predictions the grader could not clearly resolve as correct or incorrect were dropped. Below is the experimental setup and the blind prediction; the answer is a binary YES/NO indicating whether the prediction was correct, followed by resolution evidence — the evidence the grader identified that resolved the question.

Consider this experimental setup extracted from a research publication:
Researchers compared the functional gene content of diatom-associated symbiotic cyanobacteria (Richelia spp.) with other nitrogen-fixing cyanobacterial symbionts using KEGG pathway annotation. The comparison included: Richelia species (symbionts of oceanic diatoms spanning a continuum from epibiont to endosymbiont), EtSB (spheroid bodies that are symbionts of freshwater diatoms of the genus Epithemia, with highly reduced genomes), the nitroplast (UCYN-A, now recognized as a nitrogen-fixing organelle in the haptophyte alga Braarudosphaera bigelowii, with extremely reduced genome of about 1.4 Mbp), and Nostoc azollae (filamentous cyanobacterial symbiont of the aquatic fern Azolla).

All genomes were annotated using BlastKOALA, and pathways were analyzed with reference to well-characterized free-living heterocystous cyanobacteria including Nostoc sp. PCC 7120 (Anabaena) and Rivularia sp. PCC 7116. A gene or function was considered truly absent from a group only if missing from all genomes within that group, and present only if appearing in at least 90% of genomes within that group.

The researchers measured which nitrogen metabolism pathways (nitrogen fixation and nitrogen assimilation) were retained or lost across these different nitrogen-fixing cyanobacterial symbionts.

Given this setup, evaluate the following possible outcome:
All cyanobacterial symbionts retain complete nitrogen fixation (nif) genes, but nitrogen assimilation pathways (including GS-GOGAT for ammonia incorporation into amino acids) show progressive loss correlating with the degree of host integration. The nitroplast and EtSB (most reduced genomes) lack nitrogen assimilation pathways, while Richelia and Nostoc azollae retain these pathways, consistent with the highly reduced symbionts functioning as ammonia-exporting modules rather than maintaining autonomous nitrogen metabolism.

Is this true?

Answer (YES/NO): NO